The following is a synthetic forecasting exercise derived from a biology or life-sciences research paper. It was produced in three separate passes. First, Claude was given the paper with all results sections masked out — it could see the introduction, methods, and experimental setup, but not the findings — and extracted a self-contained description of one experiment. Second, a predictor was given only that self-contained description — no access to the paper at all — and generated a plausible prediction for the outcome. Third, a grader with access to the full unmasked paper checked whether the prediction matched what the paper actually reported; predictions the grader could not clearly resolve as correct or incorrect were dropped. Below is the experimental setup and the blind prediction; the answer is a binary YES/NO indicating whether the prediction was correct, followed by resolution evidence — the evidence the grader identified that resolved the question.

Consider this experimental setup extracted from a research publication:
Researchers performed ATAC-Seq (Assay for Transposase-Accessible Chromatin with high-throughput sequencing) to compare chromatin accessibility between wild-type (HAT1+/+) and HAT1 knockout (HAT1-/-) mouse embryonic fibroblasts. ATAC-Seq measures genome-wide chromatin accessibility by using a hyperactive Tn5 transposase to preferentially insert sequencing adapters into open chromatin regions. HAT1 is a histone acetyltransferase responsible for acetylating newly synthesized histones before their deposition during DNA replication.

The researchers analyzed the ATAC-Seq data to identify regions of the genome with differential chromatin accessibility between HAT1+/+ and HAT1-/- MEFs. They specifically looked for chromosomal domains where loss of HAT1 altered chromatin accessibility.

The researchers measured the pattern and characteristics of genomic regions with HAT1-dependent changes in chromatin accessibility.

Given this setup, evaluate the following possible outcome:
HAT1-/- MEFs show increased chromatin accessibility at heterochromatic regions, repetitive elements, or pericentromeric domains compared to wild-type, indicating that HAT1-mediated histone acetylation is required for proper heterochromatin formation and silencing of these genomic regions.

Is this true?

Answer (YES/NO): NO